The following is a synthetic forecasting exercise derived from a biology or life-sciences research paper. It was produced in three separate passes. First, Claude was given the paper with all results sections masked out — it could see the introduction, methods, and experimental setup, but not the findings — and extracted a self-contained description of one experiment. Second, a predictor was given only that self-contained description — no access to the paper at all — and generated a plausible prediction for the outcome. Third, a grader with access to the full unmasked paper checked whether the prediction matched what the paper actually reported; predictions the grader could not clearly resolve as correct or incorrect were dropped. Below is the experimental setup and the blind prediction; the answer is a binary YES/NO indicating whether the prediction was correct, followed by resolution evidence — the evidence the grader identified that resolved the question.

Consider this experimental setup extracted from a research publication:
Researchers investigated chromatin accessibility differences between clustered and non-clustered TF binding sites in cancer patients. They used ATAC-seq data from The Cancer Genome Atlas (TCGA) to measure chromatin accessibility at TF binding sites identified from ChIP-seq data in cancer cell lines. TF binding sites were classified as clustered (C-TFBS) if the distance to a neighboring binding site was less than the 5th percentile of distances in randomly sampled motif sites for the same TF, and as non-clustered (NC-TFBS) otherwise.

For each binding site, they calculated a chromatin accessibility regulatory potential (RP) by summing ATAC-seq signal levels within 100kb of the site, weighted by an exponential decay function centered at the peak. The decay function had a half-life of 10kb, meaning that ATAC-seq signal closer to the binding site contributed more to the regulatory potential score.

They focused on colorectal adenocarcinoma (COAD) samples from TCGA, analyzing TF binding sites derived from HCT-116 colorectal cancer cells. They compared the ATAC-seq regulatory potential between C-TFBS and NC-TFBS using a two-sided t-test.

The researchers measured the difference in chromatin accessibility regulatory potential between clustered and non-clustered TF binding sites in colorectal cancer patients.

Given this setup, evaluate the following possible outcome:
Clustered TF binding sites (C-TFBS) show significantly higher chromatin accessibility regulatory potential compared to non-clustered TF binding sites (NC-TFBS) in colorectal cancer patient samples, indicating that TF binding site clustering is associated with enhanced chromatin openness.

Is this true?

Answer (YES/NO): YES